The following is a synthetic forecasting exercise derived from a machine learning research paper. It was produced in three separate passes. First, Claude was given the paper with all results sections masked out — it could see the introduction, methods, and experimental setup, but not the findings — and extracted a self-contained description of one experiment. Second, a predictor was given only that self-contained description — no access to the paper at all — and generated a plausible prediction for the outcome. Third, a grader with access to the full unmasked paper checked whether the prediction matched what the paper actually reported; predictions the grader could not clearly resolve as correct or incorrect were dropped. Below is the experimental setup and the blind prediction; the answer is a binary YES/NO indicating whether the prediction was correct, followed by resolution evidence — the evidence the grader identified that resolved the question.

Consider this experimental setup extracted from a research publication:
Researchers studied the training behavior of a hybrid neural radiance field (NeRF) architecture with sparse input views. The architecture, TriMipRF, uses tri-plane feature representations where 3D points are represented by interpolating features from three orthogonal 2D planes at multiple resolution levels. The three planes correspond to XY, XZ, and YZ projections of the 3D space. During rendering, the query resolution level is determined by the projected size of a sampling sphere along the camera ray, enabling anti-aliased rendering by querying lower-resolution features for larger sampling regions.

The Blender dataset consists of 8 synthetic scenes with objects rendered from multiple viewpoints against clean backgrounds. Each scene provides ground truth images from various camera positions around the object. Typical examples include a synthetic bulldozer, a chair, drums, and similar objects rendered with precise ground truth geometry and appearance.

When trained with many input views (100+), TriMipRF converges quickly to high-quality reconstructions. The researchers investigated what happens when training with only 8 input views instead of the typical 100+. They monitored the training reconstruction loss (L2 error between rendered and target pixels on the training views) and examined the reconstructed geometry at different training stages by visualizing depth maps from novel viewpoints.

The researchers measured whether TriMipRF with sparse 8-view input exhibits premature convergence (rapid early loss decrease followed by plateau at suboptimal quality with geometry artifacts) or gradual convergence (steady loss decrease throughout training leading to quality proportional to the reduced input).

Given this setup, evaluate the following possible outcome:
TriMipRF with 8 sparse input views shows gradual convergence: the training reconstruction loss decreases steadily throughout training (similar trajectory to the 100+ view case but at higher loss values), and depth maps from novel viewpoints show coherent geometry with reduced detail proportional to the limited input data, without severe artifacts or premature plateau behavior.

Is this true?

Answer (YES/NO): NO